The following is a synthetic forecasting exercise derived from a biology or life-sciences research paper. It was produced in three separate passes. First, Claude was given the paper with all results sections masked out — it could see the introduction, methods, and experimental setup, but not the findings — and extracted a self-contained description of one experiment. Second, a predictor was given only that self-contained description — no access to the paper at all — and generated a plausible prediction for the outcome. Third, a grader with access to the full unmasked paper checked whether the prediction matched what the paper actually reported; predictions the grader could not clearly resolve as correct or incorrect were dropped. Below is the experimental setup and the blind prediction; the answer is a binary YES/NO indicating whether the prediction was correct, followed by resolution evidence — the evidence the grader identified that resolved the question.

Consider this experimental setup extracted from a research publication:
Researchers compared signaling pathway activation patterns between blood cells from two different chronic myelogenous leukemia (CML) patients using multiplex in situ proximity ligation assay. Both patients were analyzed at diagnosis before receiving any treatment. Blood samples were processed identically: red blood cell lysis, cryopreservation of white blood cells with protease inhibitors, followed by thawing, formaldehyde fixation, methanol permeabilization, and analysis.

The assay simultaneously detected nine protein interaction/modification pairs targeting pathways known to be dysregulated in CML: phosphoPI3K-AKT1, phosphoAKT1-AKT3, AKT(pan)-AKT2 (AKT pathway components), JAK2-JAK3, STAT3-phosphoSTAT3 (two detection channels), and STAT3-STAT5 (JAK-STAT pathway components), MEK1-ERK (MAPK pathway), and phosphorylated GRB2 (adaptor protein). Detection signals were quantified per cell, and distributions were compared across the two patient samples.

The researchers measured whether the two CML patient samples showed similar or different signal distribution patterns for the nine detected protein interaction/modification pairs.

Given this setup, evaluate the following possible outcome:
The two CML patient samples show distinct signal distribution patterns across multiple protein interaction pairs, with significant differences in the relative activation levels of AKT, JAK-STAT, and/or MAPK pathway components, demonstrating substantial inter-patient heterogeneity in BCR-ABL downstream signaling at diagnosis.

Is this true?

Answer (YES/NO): YES